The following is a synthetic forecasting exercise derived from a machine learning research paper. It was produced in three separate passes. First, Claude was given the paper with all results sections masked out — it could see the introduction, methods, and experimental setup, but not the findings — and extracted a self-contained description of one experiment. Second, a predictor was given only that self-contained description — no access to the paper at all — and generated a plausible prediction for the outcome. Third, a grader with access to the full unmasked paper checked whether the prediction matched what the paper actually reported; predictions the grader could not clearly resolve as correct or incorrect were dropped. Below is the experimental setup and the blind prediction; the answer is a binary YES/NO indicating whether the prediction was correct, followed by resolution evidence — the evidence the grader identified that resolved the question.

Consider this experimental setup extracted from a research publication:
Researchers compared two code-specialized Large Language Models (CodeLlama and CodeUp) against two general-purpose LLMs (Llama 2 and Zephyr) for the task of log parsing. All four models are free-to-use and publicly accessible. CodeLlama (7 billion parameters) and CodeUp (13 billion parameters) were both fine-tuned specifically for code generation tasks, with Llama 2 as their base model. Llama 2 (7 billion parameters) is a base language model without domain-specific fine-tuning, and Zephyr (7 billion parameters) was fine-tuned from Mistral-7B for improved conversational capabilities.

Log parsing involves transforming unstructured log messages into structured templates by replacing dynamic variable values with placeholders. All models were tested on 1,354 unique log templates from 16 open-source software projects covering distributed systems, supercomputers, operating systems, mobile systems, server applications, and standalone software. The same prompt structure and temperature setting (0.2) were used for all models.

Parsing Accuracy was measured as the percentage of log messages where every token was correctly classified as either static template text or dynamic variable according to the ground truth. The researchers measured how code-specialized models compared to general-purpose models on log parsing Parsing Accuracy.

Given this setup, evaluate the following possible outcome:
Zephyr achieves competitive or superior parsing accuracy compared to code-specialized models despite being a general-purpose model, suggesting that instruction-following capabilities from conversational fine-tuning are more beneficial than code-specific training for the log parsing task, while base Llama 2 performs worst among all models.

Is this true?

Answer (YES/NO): NO